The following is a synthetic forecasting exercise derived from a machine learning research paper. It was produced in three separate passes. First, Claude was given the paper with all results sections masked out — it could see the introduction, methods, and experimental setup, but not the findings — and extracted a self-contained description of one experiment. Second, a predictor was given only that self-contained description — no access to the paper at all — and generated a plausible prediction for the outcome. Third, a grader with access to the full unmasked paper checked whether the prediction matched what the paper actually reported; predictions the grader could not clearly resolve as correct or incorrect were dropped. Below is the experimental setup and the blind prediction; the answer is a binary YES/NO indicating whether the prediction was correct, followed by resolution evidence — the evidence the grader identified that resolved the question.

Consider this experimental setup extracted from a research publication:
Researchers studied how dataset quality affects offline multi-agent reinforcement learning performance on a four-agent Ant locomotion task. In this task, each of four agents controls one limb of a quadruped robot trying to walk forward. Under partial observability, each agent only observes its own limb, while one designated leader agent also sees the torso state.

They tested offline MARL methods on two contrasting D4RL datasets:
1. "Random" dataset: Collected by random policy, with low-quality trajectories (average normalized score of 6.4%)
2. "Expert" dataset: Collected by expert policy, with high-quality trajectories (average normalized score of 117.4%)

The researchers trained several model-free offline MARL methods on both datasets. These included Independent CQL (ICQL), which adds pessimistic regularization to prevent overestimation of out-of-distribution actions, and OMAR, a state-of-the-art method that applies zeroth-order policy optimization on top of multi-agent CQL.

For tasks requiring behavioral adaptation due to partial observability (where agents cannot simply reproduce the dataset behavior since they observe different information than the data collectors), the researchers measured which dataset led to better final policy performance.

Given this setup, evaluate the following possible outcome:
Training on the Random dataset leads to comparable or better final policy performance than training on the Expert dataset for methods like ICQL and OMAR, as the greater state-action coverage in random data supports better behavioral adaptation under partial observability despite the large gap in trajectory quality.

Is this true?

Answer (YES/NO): YES